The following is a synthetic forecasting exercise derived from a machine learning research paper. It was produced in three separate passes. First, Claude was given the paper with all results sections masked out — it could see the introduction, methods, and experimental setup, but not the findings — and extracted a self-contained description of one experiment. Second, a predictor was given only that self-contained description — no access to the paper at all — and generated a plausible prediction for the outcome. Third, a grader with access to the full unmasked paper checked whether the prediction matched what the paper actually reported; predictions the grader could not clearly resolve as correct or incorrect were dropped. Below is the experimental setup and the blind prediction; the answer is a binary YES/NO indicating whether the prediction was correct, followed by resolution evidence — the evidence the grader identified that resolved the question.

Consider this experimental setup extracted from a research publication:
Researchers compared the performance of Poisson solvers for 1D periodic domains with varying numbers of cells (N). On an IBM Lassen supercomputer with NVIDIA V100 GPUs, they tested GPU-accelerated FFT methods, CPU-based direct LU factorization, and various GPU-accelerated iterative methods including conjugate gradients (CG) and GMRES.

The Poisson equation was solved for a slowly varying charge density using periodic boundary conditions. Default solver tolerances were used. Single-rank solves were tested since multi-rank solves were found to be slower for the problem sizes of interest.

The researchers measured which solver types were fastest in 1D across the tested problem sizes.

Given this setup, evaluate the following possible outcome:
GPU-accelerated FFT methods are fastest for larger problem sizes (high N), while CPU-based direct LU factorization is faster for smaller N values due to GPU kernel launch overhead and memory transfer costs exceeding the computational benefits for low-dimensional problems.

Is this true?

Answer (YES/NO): NO